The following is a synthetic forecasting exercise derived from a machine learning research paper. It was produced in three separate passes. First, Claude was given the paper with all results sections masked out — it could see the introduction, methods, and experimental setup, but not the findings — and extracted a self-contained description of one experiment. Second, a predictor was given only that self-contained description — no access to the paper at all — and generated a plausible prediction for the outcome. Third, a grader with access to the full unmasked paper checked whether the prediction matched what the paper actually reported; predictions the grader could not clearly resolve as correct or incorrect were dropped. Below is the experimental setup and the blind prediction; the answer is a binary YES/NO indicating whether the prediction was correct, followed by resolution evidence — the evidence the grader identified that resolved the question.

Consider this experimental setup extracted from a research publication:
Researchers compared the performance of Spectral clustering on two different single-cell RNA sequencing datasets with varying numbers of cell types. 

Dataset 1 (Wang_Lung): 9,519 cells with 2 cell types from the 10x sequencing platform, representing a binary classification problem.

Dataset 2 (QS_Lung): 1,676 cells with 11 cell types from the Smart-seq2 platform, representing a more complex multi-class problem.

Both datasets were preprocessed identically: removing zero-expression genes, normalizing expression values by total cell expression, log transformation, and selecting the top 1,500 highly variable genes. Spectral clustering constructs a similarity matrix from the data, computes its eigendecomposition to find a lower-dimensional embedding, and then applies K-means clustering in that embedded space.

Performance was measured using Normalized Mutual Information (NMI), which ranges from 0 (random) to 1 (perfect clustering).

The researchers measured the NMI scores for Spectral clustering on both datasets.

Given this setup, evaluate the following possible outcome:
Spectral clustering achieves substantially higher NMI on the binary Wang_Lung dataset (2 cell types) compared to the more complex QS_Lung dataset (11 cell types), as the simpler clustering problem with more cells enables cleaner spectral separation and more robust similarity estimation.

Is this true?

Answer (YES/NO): NO